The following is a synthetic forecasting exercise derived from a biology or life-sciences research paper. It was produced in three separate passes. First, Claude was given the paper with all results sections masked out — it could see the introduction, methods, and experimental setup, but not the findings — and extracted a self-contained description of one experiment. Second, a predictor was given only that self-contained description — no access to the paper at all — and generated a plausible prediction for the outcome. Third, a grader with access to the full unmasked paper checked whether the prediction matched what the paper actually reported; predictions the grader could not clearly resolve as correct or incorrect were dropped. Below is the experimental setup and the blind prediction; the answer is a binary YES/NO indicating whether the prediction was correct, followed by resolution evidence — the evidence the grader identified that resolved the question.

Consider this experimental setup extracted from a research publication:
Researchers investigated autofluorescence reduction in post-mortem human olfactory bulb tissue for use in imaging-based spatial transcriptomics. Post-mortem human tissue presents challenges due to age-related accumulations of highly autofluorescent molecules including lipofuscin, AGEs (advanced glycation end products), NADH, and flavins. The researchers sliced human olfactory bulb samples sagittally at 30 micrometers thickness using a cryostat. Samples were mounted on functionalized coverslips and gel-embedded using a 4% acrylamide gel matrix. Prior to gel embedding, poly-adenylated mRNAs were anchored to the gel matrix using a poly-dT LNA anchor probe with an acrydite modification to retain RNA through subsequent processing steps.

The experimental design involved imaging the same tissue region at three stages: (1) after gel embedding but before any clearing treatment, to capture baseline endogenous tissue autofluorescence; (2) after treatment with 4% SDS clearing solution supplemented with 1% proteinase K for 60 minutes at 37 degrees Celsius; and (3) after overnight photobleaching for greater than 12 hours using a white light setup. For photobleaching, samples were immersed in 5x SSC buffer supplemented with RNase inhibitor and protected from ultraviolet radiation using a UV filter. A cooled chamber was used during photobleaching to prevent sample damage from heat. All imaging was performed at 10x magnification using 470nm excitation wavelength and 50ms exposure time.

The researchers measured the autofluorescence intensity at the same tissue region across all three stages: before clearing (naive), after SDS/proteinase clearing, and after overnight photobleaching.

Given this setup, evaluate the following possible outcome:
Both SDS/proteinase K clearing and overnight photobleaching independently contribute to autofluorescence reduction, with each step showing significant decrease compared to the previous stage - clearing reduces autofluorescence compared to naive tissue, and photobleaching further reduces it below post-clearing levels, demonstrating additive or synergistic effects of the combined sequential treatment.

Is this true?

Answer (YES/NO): YES